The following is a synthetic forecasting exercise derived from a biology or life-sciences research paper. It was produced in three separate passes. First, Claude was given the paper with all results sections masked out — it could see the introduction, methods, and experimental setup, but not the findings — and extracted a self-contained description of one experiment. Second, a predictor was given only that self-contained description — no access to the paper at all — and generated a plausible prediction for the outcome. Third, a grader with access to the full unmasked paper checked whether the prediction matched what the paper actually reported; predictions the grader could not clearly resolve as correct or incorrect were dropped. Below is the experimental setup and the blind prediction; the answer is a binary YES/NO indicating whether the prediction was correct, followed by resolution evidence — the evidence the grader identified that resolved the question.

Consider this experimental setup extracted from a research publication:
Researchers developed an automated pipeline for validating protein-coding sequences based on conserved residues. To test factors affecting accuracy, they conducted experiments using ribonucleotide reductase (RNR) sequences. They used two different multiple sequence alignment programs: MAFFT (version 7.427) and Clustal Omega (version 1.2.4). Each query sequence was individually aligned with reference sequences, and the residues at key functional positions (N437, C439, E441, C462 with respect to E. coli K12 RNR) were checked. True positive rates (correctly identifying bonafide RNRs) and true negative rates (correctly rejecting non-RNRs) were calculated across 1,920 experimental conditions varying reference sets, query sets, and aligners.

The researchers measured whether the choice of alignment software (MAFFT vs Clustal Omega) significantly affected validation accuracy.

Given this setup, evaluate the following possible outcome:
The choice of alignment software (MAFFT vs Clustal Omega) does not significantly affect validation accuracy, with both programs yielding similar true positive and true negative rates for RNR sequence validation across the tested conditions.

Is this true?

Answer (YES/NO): NO